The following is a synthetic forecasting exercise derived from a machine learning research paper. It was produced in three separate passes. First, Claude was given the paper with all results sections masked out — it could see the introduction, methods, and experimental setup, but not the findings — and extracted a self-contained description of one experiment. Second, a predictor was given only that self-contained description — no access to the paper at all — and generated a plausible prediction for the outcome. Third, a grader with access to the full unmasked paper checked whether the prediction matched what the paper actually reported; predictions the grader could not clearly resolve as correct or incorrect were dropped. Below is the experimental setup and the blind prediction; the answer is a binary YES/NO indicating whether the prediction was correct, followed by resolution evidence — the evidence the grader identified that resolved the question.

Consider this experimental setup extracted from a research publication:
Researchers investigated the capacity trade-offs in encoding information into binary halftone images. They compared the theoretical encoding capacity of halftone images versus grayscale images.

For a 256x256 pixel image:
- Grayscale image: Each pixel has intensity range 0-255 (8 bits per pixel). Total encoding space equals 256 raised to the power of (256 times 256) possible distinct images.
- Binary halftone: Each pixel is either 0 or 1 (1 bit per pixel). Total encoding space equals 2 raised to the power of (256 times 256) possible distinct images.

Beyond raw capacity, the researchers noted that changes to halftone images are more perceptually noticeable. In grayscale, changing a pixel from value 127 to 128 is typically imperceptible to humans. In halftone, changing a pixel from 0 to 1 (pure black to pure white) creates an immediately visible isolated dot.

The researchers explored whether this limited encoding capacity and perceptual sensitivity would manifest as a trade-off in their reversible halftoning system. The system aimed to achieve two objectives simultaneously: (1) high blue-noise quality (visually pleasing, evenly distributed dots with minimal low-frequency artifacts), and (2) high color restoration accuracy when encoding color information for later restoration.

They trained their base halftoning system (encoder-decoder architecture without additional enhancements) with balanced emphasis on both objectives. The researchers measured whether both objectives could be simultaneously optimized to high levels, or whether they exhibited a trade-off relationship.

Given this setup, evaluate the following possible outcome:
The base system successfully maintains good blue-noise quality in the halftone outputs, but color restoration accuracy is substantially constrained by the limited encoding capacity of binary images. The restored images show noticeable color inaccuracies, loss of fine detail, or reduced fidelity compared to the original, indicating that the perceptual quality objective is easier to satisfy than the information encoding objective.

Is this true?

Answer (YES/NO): NO